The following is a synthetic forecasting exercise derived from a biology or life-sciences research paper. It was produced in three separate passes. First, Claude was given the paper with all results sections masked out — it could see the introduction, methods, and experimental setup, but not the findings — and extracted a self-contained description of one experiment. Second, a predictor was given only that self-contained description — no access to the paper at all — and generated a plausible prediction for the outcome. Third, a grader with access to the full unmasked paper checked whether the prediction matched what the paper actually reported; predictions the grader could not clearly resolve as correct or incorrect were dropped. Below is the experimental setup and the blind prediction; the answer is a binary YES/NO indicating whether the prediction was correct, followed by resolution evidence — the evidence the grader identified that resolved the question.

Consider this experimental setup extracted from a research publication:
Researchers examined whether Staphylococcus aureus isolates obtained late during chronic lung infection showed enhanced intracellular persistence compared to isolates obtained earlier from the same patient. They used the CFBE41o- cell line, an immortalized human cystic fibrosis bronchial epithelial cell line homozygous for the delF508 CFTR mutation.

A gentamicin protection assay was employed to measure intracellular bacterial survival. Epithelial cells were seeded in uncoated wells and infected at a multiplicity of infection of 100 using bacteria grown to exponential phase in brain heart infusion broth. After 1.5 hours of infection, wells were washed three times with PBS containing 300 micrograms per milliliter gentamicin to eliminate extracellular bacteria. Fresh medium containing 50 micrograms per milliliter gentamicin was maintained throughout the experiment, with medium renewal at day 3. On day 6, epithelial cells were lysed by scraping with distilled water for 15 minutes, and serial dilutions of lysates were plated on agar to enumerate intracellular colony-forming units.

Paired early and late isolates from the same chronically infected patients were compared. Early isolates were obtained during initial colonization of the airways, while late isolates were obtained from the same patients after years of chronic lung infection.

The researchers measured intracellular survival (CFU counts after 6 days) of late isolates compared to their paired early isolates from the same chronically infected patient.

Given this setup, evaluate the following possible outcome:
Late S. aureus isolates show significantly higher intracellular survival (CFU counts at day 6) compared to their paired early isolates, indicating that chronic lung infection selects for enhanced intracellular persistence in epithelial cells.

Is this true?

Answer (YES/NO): YES